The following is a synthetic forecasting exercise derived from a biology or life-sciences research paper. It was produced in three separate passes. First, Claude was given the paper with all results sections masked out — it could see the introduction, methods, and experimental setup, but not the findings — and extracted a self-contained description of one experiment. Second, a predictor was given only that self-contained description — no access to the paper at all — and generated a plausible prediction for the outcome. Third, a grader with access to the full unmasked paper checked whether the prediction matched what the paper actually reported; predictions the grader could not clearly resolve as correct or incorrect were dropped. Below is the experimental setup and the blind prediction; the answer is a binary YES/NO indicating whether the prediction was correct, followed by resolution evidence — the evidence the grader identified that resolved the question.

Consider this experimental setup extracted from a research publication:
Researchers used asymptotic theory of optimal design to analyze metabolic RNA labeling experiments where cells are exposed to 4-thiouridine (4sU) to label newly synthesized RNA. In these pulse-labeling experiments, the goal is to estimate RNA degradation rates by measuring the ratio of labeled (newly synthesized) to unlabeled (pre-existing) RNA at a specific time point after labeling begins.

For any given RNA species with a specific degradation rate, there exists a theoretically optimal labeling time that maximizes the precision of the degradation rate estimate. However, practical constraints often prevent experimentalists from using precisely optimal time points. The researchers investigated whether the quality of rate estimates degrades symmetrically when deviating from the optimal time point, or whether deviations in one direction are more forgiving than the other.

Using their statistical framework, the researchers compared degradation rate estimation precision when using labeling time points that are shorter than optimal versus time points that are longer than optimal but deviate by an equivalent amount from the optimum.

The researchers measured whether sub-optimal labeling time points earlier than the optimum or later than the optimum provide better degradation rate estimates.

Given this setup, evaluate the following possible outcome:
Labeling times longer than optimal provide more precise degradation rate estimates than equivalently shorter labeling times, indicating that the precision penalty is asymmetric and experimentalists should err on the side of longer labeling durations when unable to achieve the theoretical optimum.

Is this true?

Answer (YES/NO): NO